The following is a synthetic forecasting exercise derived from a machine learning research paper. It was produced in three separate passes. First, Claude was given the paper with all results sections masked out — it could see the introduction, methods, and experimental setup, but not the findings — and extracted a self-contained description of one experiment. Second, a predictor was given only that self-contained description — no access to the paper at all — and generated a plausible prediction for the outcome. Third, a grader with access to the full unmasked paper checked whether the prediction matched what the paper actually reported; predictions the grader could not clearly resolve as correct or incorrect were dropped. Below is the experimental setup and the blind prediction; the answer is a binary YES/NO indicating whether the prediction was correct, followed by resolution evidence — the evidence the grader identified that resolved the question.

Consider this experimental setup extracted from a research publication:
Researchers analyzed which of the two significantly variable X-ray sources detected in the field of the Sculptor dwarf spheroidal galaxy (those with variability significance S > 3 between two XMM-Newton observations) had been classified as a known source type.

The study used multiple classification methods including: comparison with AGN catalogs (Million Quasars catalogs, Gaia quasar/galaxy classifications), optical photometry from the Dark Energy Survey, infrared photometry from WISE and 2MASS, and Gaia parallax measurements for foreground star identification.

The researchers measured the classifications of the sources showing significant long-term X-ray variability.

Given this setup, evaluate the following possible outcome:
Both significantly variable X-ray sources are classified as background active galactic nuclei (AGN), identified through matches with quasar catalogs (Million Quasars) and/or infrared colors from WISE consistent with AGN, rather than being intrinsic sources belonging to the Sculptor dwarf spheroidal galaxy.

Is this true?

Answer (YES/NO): NO